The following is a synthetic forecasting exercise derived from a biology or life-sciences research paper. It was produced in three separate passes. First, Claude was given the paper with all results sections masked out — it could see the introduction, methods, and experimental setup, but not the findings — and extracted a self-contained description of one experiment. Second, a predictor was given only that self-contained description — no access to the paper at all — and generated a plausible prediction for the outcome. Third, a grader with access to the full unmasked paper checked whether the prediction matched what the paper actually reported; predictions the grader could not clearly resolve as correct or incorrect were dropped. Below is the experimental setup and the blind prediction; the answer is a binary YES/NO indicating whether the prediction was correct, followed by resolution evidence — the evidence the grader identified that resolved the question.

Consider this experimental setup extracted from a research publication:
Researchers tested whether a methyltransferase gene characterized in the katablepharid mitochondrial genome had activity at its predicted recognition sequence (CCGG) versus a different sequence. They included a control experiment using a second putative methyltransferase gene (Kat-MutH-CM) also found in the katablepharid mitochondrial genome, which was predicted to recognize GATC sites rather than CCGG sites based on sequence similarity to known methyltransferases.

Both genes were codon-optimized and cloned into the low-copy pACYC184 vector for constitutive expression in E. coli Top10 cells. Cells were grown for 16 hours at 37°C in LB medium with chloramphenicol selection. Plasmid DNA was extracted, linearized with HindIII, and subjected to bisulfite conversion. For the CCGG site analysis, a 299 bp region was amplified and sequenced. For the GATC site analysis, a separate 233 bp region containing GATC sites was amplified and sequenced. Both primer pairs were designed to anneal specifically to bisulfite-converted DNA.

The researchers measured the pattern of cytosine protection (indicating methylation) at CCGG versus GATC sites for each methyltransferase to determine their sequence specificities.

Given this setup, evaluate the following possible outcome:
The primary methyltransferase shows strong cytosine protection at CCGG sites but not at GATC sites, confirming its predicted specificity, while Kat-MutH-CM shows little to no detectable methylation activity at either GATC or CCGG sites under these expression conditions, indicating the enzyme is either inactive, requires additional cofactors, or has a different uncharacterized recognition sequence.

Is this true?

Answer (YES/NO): YES